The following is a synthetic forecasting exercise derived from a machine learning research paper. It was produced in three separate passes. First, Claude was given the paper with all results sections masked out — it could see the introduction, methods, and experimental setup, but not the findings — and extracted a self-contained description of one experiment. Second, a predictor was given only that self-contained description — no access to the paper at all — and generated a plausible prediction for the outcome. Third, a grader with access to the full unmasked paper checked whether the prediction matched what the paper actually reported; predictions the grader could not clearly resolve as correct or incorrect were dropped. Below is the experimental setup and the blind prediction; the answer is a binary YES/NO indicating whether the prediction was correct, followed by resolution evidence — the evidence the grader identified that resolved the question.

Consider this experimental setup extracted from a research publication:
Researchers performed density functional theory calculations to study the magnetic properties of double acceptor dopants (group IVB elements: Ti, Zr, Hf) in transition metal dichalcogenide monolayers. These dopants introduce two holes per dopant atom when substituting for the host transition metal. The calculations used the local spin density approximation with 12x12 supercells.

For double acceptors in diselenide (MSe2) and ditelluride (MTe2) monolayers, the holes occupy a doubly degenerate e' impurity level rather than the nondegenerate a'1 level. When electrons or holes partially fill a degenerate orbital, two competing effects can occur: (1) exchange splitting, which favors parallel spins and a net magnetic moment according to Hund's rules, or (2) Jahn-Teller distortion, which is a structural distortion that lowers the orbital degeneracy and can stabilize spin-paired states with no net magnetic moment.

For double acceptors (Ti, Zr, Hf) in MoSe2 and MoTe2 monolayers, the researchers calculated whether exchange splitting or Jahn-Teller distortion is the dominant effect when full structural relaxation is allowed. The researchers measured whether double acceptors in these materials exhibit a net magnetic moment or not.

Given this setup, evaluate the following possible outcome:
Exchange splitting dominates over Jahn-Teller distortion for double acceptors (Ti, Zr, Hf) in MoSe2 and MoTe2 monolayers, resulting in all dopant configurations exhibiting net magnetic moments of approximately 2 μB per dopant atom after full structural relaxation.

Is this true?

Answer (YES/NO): NO